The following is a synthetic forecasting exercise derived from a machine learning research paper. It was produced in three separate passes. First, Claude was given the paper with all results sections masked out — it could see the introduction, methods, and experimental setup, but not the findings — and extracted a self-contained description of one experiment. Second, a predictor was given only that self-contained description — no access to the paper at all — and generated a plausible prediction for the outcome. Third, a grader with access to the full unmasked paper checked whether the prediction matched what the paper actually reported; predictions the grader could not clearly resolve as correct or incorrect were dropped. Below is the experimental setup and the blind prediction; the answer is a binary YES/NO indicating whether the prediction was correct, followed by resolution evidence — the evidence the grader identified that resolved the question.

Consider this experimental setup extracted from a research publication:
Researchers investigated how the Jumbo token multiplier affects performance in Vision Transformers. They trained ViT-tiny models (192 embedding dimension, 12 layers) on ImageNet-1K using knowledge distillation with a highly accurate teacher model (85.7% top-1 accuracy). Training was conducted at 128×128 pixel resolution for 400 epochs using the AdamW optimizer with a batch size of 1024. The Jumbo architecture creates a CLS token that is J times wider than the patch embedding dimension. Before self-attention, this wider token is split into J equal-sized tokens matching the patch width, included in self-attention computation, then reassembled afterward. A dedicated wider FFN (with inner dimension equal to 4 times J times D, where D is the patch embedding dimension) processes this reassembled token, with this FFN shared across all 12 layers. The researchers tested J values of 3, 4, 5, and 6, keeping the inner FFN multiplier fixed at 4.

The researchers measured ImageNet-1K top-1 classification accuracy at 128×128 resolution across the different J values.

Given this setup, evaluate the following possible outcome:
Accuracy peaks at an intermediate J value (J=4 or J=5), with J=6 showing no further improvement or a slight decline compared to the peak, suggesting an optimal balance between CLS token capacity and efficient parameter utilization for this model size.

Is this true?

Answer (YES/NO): NO